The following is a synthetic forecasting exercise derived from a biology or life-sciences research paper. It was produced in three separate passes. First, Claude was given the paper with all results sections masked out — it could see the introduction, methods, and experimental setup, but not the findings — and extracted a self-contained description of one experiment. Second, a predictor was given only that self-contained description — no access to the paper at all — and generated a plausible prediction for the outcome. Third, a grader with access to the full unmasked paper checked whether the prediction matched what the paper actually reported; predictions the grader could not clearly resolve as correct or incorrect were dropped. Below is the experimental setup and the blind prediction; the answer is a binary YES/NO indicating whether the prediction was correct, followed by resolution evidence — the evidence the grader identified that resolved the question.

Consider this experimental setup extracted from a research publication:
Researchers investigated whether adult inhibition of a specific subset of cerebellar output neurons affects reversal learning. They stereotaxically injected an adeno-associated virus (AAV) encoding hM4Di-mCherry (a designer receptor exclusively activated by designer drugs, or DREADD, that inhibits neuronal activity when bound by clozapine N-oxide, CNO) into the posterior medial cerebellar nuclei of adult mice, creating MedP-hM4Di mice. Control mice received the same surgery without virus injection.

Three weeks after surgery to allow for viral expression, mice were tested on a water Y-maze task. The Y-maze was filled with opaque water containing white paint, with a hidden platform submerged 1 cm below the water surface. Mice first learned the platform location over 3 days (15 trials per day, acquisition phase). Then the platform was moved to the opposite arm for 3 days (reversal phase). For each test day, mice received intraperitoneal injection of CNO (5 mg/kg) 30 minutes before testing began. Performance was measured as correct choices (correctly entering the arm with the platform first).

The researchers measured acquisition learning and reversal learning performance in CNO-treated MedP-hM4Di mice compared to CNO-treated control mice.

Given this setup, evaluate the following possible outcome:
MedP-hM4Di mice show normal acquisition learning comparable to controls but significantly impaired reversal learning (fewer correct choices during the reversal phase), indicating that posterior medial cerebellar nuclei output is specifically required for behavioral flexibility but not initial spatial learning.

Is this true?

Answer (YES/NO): YES